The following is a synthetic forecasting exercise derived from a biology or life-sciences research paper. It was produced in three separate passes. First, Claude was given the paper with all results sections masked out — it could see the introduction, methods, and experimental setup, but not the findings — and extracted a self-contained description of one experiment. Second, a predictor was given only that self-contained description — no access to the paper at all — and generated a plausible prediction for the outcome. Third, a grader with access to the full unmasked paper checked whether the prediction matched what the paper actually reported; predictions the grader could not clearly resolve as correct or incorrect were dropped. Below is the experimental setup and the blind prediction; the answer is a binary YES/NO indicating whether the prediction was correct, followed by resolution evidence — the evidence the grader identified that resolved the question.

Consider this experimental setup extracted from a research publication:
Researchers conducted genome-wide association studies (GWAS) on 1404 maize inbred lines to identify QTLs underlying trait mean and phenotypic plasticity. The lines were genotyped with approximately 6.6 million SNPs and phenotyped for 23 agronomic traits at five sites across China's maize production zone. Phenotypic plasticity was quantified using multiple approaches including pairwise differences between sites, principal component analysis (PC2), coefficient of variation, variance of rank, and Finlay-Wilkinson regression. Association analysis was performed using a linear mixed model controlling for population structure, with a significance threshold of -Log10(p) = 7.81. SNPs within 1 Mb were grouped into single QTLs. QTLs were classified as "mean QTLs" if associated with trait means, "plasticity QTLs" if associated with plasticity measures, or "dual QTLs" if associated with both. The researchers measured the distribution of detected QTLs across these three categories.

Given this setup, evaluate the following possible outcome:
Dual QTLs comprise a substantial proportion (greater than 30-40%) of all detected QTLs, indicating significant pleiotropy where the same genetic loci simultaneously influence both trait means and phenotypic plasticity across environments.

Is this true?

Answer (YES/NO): NO